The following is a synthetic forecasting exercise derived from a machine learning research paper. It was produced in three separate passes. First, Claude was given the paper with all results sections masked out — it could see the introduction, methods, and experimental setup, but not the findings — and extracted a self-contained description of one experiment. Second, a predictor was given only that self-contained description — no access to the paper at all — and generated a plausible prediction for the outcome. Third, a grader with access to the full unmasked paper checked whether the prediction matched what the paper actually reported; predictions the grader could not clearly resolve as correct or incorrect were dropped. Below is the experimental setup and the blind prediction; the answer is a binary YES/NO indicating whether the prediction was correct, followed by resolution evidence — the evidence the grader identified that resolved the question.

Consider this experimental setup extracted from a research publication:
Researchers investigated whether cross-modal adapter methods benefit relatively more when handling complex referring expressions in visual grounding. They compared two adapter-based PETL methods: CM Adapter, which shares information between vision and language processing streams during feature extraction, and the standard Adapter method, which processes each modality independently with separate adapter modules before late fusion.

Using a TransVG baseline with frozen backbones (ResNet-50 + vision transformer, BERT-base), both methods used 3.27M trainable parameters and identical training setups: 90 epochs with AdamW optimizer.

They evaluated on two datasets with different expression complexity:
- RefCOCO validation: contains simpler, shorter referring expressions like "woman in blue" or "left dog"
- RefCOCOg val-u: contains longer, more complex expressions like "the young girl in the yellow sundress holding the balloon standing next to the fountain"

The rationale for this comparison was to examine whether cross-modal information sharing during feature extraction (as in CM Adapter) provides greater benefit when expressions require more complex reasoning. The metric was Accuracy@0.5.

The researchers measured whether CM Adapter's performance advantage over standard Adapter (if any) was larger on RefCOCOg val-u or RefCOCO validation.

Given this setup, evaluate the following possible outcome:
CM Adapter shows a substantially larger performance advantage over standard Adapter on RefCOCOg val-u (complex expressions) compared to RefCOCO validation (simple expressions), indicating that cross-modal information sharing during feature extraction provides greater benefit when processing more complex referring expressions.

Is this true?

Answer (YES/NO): YES